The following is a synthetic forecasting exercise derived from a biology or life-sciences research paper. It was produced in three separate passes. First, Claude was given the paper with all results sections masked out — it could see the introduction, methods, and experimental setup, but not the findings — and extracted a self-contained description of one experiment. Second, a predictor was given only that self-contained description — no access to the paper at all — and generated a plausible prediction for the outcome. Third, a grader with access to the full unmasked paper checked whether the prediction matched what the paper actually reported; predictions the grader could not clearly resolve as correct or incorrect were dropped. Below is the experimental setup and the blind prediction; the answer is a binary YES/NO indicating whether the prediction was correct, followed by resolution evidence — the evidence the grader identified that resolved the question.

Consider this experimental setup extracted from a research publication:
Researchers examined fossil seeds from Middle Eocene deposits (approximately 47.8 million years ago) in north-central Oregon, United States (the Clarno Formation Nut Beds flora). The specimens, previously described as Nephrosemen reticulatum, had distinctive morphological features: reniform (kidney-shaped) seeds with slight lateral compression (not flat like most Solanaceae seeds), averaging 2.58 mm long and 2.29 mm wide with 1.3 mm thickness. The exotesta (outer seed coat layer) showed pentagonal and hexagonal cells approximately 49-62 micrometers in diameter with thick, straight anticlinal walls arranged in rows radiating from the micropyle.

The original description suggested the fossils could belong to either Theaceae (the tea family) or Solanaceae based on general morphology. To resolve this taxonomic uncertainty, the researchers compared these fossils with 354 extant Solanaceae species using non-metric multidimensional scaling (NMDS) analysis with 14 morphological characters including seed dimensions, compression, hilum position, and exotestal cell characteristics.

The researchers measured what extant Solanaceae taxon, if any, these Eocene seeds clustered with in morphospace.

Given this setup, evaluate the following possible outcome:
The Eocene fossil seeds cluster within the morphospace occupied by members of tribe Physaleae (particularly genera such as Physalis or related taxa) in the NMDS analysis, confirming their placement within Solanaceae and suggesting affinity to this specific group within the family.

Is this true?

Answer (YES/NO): NO